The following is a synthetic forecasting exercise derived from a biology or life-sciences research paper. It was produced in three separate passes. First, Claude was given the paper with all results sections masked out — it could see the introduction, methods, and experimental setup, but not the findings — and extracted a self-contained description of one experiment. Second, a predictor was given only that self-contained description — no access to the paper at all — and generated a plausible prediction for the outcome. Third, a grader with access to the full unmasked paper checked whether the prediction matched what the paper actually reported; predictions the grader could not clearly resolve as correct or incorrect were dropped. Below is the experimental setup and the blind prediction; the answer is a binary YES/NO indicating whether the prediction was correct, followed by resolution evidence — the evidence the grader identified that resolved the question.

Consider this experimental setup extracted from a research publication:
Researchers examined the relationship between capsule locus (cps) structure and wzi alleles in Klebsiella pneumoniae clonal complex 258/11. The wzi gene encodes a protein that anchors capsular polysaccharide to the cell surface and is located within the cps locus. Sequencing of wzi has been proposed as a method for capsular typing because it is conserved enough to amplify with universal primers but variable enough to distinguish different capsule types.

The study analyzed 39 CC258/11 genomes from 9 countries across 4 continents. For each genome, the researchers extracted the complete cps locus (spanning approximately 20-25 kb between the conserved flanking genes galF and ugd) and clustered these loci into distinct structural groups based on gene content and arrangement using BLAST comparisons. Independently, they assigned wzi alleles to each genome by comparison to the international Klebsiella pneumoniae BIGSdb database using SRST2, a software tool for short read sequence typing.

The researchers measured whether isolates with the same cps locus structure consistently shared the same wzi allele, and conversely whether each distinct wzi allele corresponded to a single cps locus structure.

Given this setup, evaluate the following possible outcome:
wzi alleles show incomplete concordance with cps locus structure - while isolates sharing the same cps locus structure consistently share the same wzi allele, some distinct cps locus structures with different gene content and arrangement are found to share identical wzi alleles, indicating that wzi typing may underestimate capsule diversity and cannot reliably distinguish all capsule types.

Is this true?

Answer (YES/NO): YES